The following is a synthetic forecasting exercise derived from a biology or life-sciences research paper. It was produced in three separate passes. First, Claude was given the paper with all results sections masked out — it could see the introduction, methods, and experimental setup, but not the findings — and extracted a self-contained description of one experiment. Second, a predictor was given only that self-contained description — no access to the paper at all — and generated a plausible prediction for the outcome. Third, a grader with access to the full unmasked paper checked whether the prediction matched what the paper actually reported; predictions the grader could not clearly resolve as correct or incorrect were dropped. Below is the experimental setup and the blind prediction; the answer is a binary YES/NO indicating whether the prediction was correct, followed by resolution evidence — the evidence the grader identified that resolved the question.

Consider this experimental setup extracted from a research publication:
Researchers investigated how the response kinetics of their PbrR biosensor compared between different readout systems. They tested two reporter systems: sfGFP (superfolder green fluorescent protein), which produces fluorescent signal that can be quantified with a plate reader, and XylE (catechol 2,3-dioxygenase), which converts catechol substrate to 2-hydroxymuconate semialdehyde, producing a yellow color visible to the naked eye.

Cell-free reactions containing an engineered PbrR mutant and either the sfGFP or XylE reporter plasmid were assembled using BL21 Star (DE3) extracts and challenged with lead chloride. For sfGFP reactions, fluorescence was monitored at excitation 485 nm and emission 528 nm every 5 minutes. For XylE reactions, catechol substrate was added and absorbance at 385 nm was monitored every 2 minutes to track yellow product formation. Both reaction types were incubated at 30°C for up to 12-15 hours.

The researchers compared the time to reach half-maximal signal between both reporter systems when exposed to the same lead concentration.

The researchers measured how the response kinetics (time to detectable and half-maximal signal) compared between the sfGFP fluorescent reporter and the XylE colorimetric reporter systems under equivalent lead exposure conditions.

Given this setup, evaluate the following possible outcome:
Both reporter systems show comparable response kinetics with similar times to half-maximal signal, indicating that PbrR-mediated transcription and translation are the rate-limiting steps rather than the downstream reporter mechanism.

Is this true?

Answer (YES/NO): NO